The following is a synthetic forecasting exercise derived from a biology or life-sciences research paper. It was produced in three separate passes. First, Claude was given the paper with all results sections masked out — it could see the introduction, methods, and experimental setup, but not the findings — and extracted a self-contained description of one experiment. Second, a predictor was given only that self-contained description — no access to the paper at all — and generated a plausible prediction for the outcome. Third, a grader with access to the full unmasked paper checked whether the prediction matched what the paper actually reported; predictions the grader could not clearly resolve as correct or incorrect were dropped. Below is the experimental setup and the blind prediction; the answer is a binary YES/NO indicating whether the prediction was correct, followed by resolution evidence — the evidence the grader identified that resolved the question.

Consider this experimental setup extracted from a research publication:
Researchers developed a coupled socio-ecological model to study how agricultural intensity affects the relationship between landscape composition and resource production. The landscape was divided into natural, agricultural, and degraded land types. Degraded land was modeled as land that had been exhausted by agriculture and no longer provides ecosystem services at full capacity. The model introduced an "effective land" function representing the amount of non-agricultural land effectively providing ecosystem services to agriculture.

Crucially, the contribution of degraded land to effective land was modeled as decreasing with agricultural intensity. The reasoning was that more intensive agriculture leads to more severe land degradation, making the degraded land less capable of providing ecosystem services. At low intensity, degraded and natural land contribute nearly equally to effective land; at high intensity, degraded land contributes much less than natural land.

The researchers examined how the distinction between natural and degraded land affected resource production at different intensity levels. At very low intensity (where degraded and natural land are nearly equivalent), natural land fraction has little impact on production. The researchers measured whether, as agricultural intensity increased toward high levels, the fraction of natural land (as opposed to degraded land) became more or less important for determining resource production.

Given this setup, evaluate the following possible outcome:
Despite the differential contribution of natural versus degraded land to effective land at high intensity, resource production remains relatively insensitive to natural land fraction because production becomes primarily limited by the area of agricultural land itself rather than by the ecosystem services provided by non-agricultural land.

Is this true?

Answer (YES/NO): YES